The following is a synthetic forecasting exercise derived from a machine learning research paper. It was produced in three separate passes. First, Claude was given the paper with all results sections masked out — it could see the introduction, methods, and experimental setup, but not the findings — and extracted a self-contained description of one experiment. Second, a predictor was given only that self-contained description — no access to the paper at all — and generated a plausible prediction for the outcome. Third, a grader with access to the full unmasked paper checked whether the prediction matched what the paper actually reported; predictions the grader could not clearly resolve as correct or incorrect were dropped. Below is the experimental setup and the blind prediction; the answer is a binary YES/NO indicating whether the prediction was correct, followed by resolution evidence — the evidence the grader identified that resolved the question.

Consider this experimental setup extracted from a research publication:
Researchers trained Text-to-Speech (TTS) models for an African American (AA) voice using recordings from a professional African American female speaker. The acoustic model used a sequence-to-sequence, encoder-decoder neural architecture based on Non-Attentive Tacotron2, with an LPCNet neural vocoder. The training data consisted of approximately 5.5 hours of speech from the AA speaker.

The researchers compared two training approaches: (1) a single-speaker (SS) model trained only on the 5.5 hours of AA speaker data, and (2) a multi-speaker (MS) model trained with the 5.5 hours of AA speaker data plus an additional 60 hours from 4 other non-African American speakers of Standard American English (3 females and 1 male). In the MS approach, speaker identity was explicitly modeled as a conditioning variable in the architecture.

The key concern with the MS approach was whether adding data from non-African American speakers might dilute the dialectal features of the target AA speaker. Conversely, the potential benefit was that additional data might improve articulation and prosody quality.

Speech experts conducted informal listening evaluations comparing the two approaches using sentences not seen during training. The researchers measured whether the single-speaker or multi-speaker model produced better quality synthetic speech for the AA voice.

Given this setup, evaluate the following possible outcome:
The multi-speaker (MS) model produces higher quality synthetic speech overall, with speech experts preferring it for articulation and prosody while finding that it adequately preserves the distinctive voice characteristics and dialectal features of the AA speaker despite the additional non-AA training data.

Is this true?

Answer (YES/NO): YES